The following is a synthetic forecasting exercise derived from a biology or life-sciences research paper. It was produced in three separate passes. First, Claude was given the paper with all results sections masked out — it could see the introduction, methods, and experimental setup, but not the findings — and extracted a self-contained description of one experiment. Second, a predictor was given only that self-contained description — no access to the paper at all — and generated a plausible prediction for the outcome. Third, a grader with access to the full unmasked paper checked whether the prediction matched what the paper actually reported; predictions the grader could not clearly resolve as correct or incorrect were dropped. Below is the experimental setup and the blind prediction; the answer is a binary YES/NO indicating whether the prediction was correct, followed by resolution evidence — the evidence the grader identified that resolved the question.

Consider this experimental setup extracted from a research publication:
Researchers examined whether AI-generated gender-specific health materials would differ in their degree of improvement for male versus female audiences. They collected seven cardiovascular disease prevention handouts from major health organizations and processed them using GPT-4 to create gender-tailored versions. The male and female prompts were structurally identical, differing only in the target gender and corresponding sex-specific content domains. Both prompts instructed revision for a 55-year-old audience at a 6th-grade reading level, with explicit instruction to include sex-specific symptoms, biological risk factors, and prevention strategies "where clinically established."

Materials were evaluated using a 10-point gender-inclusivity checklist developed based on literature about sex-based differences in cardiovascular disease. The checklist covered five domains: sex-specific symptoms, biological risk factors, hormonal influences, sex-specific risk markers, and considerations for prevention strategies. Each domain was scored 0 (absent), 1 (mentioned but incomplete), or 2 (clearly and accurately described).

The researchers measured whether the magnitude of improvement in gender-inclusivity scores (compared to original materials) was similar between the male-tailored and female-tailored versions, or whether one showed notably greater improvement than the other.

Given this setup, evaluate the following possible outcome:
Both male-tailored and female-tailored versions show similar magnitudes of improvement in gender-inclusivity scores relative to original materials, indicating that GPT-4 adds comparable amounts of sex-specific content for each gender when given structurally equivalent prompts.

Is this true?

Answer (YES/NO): NO